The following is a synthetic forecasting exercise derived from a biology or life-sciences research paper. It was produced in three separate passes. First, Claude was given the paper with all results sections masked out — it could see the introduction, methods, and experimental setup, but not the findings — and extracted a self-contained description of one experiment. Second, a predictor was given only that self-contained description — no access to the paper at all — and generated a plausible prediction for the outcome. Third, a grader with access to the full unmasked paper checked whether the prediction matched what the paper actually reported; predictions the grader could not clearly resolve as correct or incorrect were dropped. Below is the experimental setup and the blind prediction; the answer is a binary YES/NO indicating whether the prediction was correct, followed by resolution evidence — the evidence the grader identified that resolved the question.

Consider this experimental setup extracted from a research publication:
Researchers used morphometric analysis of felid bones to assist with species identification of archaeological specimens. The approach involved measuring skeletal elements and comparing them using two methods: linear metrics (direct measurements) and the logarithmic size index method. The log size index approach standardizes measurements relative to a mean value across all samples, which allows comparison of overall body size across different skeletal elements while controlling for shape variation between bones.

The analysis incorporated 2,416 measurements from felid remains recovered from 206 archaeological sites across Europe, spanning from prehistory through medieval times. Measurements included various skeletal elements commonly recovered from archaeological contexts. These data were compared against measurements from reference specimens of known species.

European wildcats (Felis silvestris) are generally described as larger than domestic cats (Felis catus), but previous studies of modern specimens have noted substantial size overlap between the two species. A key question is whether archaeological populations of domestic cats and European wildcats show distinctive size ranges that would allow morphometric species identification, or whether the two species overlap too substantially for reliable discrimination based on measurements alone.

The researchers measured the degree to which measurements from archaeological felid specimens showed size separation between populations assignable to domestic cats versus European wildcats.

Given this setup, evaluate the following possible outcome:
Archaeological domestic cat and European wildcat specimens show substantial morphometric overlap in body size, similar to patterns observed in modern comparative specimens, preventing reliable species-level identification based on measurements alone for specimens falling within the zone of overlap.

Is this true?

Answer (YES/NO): NO